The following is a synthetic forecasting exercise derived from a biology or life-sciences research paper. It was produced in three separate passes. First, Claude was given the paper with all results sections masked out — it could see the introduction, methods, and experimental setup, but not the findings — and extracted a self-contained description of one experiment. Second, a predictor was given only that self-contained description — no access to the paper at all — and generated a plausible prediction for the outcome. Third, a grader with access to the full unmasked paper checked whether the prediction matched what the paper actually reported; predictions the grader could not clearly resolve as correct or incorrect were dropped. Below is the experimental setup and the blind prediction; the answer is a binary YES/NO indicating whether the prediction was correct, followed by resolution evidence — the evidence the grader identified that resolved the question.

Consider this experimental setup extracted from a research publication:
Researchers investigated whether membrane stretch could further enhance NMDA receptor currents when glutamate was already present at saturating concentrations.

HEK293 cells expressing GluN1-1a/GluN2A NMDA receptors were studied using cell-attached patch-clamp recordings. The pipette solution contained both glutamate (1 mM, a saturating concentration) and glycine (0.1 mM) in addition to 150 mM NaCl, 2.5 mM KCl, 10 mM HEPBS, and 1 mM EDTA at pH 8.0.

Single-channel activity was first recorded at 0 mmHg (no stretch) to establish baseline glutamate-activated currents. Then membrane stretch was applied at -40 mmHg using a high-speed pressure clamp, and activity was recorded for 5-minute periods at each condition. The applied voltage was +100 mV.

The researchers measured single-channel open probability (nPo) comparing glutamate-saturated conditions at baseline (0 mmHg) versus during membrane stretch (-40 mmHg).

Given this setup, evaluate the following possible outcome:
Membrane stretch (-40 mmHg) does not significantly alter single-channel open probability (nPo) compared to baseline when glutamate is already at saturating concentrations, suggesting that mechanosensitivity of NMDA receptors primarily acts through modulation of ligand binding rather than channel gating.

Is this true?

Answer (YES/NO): NO